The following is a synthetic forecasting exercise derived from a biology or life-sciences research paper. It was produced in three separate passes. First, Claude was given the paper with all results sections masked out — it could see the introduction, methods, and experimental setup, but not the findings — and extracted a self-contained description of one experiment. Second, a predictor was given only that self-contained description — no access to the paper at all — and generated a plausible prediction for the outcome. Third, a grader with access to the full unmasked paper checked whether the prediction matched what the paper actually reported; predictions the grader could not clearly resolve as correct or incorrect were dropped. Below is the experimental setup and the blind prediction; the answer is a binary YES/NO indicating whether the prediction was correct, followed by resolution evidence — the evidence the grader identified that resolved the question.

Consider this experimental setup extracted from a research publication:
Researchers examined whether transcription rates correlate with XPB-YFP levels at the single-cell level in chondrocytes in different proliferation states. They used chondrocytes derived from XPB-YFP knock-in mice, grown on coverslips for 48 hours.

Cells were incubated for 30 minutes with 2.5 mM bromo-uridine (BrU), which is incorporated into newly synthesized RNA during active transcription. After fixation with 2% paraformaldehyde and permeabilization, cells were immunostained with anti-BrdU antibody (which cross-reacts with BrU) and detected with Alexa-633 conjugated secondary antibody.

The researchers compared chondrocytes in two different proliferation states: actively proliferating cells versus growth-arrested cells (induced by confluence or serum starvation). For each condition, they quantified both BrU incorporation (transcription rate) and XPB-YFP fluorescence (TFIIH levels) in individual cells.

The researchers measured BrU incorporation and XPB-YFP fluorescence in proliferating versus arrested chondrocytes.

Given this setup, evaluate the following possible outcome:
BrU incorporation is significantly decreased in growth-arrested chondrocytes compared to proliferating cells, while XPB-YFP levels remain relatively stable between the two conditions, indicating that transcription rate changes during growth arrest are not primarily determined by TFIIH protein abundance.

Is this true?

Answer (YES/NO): NO